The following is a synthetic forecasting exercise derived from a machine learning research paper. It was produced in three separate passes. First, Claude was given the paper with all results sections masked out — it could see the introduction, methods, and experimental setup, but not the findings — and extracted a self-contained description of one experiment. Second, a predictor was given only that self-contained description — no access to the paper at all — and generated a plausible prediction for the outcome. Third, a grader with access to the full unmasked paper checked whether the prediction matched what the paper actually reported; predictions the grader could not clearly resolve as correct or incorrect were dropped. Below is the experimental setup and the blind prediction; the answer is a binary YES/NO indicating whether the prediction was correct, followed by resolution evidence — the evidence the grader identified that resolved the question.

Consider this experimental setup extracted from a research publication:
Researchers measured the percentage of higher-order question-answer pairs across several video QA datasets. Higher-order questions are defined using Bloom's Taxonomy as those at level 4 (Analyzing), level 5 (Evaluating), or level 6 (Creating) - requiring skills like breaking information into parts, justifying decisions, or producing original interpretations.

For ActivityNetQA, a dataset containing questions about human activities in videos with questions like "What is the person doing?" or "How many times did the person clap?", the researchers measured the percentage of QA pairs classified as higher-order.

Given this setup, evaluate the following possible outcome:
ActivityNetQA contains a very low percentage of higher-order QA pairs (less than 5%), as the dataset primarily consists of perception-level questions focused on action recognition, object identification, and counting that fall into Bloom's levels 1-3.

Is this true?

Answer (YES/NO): YES